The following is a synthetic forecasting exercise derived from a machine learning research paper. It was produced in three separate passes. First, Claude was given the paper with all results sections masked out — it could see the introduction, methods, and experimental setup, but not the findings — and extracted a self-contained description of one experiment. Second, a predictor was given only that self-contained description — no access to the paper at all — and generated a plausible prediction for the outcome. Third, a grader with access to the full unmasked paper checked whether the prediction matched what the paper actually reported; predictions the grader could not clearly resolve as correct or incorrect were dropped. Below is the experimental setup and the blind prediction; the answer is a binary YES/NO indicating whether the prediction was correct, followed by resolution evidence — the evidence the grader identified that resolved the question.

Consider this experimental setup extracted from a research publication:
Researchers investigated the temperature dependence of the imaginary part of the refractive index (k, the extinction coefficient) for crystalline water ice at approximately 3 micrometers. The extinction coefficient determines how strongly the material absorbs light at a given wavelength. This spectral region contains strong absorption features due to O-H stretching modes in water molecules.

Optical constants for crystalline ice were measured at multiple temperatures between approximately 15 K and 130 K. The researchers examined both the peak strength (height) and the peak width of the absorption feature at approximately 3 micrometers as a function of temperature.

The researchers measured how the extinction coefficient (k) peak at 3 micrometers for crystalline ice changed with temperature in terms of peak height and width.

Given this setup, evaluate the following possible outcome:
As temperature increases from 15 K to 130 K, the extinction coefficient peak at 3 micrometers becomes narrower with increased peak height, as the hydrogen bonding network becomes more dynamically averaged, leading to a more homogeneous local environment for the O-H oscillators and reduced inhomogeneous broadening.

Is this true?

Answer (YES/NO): NO